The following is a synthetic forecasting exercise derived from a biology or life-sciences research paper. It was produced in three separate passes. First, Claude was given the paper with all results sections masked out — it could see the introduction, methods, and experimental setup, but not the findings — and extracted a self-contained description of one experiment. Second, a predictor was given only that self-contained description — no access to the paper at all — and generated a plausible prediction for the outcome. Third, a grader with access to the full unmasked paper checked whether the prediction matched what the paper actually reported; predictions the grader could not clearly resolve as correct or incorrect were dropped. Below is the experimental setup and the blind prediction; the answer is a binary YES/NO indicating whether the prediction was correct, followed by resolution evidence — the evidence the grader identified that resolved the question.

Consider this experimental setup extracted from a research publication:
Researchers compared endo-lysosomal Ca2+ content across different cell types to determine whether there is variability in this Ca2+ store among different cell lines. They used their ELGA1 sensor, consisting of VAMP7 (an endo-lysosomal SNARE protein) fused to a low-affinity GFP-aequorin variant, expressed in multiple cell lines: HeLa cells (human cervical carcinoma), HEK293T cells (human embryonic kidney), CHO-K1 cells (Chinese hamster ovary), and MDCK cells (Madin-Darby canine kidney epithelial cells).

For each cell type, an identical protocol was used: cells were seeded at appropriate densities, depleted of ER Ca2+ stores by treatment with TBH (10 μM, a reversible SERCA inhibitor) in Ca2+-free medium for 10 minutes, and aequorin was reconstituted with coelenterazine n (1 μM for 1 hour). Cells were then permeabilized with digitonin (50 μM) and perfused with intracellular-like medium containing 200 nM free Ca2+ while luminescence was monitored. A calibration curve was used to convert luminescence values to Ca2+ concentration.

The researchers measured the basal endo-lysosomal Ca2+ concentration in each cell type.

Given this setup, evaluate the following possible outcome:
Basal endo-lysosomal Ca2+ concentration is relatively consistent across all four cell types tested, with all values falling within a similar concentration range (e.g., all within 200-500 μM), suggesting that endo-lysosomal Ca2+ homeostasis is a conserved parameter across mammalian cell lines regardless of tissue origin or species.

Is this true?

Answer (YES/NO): YES